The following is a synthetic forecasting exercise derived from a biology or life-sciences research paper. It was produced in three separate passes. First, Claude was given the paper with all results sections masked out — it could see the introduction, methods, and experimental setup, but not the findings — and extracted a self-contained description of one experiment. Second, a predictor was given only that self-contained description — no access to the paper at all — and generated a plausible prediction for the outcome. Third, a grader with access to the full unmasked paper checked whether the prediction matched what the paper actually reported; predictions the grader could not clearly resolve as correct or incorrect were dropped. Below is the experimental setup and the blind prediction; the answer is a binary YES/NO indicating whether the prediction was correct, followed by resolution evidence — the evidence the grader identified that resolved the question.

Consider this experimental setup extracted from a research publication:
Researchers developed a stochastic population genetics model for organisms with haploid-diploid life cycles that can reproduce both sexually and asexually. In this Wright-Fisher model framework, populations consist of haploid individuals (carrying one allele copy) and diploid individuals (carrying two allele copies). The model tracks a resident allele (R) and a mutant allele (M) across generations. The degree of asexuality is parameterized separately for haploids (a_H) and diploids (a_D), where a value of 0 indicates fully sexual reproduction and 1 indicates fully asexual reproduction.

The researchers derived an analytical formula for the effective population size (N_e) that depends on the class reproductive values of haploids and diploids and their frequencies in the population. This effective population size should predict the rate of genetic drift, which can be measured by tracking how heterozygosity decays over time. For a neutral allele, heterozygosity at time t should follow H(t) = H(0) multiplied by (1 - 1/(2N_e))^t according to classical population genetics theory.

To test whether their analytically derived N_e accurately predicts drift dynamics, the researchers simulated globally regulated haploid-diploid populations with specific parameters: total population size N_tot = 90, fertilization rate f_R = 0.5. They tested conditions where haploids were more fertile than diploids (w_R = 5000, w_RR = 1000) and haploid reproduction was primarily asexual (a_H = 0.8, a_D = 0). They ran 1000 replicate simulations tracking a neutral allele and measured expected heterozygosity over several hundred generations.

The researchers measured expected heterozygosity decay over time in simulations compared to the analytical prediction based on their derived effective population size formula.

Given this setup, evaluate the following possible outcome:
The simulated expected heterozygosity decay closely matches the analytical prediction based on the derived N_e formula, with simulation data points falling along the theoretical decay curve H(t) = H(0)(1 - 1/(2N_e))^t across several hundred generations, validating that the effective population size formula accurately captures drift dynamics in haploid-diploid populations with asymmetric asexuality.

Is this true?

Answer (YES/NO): YES